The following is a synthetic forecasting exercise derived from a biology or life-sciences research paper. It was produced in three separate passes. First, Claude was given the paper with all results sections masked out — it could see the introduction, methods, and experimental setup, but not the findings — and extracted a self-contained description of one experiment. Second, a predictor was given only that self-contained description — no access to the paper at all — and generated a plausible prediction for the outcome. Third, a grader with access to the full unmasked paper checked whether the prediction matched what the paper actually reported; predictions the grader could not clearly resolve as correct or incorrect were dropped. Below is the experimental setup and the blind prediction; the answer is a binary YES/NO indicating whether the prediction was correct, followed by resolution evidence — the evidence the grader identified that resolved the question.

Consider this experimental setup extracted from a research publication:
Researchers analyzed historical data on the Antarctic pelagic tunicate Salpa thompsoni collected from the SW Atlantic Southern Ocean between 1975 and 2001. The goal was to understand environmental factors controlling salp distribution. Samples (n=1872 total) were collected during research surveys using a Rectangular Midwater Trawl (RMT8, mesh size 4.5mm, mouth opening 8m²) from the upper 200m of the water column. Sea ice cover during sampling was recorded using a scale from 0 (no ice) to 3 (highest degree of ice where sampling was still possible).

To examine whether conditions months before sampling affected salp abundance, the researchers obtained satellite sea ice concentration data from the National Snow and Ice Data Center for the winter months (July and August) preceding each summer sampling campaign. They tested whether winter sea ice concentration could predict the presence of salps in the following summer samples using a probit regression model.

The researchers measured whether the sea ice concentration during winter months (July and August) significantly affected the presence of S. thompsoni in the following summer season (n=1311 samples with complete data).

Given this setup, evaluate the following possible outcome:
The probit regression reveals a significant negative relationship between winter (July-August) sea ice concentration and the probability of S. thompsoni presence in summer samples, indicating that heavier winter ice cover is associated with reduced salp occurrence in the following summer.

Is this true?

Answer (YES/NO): YES